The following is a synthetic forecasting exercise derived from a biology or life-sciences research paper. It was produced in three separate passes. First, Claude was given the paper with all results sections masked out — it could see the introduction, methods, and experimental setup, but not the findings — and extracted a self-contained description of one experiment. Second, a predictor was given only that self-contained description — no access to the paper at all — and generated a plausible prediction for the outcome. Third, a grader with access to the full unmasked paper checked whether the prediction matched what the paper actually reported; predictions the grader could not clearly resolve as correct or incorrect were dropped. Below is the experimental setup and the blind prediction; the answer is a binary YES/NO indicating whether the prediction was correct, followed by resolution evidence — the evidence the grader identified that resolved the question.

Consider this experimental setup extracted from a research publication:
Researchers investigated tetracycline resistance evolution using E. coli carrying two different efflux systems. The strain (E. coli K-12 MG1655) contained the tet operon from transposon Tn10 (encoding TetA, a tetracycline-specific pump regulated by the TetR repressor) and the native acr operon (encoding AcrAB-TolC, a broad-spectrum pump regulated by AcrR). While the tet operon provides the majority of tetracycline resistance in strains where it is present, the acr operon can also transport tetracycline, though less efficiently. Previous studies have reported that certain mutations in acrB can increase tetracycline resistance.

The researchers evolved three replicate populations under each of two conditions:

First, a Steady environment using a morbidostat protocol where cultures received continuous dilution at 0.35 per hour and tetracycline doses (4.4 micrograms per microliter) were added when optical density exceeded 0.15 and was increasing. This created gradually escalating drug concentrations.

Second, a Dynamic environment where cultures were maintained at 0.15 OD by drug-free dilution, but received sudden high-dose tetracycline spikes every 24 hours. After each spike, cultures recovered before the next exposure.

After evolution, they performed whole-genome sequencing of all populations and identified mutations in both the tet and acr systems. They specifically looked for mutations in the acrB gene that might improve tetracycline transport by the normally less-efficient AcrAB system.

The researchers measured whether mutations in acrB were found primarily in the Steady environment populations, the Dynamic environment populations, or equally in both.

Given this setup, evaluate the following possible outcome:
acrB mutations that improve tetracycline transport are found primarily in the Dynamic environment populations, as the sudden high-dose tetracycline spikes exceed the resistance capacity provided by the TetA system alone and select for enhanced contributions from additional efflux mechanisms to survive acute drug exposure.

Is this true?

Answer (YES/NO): NO